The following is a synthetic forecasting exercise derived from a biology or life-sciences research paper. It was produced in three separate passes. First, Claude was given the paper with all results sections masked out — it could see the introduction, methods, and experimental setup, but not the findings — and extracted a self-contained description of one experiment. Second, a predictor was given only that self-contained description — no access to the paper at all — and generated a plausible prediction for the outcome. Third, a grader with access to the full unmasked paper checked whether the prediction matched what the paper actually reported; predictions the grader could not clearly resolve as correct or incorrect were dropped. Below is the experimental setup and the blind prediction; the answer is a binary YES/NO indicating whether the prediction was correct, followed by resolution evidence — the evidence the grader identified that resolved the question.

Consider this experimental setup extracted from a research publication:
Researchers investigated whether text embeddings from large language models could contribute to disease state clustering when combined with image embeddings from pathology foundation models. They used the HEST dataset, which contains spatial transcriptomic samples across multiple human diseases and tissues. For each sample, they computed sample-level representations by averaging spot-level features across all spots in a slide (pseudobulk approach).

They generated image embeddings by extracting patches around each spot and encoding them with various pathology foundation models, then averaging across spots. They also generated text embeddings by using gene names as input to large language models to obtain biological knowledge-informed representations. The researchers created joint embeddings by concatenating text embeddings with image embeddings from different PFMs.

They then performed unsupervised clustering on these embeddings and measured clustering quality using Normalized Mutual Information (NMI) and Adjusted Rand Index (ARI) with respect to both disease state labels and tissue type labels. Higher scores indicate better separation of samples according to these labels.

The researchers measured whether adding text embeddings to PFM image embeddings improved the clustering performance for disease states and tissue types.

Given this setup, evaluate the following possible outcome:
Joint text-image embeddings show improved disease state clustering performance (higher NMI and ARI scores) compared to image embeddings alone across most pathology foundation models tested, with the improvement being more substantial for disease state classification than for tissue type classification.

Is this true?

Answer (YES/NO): NO